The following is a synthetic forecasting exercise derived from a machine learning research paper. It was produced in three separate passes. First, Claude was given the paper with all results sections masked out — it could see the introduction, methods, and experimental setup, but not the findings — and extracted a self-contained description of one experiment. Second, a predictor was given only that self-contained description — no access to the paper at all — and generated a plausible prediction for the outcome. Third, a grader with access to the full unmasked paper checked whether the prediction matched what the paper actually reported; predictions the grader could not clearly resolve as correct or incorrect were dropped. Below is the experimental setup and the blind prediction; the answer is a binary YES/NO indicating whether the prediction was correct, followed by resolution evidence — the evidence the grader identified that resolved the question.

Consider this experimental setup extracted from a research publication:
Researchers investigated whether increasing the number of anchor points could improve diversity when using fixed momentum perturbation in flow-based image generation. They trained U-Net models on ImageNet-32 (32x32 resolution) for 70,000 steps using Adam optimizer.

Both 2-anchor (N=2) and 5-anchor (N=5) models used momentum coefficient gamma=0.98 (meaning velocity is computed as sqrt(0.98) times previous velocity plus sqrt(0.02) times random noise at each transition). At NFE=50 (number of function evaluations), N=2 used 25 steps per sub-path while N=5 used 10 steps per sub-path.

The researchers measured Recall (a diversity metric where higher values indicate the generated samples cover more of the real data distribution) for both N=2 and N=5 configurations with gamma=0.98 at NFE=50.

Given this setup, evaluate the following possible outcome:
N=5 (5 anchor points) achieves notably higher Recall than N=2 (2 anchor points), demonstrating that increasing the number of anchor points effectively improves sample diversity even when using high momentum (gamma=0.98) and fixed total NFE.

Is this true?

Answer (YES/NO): NO